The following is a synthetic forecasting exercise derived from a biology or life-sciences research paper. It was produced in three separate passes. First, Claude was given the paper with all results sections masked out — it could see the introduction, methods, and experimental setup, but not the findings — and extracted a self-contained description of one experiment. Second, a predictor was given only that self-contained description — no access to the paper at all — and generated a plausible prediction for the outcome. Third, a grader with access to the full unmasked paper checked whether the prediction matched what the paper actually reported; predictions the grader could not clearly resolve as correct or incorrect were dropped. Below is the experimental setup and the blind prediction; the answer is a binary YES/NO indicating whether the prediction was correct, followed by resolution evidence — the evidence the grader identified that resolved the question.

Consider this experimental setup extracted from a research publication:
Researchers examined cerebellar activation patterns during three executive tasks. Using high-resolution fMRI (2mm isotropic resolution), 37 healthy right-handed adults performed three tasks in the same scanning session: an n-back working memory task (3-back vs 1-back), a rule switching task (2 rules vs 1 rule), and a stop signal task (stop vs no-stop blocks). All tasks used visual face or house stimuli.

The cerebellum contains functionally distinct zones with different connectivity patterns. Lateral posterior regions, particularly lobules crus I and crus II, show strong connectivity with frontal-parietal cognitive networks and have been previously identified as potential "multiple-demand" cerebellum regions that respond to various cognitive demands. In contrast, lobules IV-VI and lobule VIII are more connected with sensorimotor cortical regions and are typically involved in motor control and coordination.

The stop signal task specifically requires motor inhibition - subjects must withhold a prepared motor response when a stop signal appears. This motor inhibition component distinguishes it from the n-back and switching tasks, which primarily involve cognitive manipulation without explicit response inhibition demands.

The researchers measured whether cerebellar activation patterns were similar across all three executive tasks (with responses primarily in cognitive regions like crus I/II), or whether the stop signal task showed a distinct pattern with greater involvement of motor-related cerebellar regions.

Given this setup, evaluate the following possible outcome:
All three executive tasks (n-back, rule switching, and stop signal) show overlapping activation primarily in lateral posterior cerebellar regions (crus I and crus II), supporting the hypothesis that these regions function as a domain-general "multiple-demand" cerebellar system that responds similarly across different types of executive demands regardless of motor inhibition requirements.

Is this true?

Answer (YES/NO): NO